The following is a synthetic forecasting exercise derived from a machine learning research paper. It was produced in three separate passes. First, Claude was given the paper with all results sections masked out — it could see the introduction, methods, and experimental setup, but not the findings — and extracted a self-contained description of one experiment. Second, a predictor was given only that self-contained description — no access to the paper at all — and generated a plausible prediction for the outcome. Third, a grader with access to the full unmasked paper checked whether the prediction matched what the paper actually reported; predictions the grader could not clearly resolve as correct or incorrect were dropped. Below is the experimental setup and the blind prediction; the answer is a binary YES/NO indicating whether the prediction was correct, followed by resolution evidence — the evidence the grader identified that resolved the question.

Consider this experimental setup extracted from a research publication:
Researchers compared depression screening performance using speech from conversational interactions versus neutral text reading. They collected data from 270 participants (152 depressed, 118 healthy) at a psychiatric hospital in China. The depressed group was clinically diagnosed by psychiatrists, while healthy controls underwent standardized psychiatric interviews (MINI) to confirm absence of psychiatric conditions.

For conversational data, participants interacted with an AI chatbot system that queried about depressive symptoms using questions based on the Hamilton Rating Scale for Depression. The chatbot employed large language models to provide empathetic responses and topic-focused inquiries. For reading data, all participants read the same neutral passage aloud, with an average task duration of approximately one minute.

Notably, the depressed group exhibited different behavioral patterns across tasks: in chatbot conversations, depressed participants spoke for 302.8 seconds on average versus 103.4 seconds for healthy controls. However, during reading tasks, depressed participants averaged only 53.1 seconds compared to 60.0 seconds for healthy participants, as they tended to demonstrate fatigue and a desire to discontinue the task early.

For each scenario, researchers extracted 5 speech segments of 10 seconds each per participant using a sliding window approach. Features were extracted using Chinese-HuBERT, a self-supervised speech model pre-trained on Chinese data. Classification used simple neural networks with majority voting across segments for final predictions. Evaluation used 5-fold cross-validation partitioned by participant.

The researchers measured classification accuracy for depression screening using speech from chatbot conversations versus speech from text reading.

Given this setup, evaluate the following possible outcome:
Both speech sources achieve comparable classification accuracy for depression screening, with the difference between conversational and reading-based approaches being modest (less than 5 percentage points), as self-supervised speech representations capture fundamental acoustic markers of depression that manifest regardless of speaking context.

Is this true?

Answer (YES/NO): NO